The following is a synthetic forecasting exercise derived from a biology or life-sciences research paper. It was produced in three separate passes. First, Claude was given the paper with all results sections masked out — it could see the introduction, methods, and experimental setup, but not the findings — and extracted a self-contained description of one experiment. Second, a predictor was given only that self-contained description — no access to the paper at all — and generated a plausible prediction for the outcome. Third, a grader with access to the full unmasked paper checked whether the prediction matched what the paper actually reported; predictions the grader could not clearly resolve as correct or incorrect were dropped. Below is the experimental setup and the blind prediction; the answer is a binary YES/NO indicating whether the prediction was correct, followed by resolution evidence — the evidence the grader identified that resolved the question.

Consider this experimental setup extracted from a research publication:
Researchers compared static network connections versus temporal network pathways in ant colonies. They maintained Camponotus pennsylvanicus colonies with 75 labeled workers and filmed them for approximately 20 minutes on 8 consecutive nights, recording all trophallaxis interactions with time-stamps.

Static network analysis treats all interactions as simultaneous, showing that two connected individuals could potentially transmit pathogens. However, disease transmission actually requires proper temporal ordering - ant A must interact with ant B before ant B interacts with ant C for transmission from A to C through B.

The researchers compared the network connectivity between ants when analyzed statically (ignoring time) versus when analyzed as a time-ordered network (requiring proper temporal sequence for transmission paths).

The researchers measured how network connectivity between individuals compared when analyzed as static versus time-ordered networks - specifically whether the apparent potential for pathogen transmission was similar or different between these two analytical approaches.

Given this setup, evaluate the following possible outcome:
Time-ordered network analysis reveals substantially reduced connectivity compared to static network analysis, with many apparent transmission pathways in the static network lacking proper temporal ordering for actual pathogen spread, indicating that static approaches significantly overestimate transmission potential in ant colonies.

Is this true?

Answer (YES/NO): YES